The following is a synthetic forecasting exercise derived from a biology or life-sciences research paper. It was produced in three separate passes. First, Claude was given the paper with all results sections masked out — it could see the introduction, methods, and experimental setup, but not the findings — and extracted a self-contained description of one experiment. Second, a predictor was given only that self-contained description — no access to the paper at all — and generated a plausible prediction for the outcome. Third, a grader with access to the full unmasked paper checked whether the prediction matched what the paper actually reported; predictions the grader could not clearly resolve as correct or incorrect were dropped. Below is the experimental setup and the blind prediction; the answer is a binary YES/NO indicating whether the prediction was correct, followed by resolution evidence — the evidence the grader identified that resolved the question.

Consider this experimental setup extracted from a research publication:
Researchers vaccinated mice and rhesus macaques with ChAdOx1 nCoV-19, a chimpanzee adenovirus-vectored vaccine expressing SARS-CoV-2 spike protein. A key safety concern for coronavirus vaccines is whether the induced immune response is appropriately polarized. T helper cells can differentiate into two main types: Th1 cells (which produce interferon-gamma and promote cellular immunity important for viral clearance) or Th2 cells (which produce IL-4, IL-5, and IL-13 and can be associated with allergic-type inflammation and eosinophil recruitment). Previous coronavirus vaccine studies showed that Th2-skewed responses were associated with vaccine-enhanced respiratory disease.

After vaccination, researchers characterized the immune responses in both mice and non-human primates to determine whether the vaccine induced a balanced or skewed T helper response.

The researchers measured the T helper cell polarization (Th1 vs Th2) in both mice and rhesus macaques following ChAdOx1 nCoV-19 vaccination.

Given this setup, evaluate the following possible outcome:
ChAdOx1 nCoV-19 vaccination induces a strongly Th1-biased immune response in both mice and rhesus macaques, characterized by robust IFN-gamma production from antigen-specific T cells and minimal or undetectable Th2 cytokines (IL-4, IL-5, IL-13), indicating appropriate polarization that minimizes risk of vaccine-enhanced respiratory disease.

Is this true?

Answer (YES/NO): YES